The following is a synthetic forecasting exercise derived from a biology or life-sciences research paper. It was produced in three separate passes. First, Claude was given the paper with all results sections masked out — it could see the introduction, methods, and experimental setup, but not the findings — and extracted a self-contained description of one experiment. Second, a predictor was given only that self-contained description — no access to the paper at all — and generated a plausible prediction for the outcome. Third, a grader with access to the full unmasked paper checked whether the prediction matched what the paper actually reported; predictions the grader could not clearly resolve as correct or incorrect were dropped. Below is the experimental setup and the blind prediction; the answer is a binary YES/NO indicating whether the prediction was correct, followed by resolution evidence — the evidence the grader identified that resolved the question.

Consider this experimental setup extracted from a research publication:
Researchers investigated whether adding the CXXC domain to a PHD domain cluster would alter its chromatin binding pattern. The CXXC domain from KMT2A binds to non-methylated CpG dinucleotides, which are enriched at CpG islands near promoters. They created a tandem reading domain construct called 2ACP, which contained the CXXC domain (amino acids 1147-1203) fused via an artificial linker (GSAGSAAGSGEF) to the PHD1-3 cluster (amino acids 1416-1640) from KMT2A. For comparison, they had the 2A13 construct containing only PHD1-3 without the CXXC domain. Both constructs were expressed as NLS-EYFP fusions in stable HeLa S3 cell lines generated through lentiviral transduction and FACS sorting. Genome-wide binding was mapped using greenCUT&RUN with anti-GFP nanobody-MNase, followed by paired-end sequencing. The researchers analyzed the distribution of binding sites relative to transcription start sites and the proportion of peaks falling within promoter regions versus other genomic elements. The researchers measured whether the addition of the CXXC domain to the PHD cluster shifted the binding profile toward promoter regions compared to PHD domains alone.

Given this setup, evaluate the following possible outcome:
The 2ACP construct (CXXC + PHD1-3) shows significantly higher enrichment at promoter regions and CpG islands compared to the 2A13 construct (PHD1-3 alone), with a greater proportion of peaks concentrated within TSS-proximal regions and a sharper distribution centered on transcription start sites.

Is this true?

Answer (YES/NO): YES